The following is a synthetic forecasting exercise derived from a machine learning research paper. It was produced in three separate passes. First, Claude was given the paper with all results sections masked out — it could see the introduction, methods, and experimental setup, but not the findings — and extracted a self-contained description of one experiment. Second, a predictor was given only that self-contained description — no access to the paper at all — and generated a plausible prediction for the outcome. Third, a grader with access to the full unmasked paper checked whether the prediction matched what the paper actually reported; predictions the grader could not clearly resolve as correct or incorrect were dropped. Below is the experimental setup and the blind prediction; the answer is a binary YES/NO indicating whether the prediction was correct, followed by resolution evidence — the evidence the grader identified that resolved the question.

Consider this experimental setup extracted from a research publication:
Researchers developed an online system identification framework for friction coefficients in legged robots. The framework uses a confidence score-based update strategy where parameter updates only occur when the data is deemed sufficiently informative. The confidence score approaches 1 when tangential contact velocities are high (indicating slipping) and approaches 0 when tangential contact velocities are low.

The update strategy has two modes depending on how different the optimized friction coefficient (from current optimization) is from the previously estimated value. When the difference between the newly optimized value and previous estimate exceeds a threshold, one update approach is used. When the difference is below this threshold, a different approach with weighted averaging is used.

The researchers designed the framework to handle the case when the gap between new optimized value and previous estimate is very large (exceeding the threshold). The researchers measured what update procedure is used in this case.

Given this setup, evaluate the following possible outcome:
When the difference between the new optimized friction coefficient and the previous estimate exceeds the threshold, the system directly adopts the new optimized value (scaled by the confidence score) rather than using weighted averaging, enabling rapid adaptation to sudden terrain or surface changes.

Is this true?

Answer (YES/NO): NO